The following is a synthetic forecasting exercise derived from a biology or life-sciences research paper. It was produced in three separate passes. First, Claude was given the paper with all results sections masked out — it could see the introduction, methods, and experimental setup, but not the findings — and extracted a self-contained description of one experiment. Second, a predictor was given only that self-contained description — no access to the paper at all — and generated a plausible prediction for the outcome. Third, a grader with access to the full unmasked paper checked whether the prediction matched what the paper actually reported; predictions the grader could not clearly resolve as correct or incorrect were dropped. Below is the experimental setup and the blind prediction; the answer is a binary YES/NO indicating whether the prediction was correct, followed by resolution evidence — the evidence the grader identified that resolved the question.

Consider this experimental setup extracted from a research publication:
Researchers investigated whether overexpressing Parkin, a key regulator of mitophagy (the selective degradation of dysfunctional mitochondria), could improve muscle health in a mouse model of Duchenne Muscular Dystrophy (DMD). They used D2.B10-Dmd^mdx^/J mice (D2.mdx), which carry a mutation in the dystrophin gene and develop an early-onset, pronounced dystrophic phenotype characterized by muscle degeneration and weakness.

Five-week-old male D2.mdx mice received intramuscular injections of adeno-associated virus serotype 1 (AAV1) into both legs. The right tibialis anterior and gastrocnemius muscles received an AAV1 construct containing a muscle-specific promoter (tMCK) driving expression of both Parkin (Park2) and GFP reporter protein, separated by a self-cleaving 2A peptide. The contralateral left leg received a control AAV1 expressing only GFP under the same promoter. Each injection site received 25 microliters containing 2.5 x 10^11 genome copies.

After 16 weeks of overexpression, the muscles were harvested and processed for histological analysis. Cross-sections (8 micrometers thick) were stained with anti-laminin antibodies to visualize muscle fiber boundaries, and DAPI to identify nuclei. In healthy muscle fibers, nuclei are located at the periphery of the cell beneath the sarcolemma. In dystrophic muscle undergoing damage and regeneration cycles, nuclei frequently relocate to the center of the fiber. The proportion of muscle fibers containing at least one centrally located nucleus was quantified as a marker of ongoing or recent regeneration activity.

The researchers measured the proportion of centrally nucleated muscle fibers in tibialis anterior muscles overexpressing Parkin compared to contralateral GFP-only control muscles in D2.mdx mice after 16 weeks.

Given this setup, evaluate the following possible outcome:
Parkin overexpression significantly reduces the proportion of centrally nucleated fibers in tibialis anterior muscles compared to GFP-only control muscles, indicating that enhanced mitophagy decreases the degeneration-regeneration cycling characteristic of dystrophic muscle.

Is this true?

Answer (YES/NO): NO